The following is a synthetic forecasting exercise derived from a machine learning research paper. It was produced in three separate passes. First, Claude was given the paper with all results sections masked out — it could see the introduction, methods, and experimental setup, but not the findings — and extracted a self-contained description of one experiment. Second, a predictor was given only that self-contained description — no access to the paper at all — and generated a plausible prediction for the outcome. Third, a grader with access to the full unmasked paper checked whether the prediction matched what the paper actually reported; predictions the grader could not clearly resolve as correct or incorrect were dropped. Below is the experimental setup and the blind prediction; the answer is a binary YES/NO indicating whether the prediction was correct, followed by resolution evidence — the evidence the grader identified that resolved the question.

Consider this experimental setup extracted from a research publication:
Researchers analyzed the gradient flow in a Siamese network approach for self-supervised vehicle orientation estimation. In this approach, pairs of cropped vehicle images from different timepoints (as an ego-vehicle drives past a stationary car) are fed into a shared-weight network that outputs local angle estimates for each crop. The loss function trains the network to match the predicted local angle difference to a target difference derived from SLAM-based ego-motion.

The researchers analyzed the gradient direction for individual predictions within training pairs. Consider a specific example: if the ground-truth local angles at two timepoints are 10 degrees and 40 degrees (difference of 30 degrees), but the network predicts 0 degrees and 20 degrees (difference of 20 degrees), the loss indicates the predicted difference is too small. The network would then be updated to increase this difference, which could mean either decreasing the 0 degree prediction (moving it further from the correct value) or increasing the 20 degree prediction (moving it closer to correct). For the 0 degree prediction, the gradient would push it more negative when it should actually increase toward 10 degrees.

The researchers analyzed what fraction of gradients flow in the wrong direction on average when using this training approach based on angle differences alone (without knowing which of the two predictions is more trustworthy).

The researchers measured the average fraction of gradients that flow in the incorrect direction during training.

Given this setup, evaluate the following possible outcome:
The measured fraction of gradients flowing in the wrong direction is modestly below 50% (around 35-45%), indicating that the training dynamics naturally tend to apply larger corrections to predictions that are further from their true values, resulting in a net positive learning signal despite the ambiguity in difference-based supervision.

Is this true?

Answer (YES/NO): YES